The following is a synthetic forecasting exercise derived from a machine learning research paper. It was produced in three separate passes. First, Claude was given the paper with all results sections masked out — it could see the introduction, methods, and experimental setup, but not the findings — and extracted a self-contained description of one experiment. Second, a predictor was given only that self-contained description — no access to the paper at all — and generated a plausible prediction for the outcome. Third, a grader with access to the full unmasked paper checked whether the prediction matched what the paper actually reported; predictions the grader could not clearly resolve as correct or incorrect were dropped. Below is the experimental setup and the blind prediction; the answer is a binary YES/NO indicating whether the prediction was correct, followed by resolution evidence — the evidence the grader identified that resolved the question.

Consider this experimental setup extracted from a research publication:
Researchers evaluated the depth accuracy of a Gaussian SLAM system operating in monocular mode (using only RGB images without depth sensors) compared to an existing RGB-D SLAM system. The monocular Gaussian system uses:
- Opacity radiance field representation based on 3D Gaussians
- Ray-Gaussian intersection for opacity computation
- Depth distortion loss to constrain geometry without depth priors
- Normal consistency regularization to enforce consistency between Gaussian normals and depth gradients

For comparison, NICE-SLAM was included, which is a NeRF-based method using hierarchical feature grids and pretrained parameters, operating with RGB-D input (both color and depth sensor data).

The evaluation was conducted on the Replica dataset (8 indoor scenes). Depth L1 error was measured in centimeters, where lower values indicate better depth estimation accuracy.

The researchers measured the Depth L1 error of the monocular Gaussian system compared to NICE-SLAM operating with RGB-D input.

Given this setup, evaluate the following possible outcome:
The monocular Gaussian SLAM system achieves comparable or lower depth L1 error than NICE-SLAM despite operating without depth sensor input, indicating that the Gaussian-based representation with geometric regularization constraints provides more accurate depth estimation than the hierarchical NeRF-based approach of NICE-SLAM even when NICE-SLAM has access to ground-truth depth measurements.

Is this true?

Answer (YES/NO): YES